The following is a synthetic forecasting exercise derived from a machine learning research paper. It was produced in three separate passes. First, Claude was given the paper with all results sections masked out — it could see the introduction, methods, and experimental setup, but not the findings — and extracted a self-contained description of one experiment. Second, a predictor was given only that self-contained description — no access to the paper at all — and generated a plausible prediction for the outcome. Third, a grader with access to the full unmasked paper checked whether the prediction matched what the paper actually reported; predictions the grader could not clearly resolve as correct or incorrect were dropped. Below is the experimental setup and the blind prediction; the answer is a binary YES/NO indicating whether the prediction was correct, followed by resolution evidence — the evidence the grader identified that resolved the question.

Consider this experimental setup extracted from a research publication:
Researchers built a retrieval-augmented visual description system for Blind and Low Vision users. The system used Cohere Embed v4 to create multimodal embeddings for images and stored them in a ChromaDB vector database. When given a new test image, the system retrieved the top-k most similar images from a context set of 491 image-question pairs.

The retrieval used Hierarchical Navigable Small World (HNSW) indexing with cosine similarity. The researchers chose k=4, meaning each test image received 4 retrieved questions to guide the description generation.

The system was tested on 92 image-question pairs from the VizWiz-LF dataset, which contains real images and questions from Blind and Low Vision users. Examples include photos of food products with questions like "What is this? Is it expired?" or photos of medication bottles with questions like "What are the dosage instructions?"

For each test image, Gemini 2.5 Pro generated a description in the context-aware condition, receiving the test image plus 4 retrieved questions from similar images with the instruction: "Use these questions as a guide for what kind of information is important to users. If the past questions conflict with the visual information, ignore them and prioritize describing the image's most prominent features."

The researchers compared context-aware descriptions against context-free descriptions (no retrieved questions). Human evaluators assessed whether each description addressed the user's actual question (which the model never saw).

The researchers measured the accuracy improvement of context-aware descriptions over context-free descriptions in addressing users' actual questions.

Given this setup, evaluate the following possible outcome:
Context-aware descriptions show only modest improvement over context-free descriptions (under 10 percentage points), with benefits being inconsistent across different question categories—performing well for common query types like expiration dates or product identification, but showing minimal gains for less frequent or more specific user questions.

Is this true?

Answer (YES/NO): NO